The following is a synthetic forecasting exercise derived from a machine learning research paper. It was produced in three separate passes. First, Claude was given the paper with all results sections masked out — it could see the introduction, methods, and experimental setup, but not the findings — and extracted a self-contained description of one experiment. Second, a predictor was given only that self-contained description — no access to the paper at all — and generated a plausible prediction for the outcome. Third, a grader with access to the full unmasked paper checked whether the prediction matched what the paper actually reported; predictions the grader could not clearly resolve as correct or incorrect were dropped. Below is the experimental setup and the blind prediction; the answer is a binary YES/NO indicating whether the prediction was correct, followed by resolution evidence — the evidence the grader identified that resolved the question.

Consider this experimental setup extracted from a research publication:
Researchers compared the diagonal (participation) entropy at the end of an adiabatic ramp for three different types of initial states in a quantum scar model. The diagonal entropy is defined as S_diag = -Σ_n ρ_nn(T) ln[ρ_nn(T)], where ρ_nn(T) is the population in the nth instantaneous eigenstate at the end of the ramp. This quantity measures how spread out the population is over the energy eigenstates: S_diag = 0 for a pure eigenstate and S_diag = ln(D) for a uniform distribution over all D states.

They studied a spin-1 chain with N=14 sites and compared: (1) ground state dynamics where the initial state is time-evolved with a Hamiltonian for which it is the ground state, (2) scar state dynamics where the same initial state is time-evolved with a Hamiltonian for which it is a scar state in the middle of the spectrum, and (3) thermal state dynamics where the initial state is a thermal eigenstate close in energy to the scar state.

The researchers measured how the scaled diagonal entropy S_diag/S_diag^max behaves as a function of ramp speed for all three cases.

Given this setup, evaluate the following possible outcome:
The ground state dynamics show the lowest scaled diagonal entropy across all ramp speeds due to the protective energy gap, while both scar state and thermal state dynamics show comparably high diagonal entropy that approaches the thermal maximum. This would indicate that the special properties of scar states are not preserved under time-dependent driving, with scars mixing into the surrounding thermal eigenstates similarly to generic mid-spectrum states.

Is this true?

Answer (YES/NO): NO